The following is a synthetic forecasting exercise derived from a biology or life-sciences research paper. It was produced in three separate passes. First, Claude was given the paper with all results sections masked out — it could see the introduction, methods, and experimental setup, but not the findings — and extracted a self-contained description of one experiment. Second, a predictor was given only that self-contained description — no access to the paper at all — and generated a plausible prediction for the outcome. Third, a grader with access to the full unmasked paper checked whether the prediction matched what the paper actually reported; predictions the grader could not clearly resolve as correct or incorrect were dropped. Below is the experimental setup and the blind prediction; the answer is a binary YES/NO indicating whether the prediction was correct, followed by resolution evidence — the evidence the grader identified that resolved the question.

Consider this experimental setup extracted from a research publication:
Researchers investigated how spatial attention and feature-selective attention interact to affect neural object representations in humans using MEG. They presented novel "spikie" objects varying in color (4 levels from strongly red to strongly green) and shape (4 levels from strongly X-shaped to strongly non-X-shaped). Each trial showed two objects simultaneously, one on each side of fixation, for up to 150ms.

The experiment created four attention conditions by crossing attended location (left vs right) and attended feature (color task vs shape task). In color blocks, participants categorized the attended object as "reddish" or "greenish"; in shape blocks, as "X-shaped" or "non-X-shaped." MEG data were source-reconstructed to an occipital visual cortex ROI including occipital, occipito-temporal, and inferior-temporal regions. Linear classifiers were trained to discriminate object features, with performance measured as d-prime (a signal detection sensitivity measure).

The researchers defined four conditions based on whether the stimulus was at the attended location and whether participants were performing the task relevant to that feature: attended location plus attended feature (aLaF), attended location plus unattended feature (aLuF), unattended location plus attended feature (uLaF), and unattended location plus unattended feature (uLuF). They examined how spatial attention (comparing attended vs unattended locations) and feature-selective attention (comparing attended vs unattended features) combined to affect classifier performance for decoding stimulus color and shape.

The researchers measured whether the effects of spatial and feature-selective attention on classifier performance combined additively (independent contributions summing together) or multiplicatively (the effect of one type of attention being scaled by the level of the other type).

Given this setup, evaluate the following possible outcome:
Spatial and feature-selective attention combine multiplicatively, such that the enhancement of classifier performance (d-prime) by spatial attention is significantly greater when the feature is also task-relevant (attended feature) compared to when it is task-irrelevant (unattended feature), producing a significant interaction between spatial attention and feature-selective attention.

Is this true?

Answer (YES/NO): YES